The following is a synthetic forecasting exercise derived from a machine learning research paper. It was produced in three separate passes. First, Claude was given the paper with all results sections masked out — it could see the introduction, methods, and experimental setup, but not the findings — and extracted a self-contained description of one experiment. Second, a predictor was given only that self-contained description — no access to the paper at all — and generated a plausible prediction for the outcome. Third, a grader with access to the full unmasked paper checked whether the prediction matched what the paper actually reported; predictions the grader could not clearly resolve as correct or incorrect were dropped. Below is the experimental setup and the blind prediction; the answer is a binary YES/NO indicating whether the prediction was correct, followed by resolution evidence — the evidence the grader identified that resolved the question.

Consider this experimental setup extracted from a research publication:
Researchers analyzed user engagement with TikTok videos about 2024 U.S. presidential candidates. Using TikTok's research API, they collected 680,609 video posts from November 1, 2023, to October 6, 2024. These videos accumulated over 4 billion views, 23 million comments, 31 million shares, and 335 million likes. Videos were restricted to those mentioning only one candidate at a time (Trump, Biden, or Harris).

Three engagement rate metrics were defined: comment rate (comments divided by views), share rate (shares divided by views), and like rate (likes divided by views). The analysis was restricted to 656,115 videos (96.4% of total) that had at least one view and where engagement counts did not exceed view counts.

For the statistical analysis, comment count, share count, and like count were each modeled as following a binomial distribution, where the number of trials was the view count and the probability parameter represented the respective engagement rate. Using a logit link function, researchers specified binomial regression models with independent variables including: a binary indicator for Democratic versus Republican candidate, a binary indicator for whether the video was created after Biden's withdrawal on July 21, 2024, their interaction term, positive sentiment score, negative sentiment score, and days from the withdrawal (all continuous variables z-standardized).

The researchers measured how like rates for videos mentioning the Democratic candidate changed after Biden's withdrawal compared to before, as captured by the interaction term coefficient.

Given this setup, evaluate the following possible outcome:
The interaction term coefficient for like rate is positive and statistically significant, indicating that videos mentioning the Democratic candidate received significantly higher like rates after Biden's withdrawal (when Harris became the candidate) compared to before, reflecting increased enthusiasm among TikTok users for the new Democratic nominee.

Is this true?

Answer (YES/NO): NO